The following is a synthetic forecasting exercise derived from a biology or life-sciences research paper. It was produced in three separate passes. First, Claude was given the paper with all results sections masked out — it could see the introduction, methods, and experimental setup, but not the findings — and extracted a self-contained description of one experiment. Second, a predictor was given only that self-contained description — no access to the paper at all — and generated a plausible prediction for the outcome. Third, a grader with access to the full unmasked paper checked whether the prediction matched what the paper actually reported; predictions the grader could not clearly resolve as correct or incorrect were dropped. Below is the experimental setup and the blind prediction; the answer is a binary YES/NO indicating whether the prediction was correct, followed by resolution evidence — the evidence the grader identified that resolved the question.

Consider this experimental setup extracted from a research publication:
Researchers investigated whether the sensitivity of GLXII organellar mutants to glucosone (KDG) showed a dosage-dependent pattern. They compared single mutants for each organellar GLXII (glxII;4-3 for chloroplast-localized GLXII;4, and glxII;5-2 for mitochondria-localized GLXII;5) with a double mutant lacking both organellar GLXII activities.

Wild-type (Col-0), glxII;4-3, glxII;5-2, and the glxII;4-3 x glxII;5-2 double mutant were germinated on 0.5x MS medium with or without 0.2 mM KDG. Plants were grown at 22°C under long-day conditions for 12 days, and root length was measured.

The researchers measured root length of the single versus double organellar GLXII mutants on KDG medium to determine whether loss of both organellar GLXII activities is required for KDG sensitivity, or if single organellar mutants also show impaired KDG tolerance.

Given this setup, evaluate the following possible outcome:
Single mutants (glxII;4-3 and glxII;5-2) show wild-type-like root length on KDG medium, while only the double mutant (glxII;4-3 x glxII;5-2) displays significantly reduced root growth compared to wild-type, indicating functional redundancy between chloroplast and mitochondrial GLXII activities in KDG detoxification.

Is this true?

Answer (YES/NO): NO